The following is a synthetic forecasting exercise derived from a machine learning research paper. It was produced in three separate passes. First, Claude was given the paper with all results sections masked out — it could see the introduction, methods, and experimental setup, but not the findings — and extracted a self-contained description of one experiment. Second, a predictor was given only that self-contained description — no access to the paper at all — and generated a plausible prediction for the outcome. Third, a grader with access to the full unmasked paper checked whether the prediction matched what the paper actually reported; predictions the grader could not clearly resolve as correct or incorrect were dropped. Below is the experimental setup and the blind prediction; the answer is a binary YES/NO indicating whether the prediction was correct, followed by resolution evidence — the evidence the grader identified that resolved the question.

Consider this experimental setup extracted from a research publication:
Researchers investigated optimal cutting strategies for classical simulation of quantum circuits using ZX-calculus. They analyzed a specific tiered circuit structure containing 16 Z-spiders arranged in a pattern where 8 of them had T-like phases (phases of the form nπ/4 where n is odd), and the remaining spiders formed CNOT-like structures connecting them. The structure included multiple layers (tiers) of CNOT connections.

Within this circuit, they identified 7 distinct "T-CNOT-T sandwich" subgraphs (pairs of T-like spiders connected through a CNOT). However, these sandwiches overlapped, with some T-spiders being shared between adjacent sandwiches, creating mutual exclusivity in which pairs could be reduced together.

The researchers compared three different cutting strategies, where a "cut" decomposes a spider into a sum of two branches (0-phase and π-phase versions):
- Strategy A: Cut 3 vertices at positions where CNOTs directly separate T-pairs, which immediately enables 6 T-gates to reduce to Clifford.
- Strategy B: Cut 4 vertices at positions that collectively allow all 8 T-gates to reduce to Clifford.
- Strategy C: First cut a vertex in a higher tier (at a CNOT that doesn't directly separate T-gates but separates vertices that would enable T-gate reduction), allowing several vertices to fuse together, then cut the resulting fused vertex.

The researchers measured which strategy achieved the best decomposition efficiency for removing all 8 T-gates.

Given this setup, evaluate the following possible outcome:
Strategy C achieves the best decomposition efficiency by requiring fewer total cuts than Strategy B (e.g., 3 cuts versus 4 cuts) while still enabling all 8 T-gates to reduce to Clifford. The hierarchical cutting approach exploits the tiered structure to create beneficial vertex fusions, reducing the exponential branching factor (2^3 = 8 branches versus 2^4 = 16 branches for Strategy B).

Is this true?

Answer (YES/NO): NO